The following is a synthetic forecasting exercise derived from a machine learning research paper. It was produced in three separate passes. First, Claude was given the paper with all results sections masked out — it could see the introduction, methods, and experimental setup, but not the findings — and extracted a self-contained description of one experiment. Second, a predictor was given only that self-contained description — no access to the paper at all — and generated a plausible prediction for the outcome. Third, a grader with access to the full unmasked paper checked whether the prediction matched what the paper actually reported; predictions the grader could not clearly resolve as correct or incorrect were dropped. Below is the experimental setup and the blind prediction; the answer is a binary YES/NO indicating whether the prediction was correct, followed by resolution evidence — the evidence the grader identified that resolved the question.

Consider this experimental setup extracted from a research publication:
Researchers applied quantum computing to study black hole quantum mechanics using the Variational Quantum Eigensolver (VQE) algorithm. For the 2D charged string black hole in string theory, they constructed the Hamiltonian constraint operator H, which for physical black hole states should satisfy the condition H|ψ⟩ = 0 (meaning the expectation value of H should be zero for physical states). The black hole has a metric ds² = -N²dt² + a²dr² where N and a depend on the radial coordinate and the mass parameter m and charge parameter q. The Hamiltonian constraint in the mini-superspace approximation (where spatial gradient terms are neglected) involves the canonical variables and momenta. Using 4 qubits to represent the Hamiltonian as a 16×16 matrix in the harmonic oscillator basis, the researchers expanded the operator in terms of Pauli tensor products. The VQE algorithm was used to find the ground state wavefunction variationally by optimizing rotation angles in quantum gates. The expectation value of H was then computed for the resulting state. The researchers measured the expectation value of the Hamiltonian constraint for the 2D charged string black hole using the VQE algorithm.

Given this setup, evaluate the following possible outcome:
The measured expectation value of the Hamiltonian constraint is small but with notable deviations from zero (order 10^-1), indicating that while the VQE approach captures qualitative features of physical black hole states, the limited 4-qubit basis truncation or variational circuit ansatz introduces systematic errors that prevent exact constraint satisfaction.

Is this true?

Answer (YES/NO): NO